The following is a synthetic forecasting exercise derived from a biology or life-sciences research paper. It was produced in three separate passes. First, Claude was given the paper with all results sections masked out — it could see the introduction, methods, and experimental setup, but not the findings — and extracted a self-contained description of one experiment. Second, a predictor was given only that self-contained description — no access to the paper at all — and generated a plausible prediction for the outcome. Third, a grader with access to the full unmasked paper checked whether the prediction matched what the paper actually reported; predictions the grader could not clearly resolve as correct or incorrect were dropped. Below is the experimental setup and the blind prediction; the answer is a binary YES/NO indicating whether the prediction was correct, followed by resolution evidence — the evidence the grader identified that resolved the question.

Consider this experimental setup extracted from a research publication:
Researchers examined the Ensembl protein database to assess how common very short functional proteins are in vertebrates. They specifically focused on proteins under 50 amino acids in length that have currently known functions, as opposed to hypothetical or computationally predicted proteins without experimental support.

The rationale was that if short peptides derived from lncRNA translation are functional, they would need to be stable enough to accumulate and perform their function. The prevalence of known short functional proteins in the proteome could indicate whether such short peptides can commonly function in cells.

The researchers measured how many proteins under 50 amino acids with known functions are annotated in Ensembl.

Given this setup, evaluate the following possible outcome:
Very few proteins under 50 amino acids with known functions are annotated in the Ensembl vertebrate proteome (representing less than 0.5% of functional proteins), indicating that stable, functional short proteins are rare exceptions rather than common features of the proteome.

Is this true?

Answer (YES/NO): YES